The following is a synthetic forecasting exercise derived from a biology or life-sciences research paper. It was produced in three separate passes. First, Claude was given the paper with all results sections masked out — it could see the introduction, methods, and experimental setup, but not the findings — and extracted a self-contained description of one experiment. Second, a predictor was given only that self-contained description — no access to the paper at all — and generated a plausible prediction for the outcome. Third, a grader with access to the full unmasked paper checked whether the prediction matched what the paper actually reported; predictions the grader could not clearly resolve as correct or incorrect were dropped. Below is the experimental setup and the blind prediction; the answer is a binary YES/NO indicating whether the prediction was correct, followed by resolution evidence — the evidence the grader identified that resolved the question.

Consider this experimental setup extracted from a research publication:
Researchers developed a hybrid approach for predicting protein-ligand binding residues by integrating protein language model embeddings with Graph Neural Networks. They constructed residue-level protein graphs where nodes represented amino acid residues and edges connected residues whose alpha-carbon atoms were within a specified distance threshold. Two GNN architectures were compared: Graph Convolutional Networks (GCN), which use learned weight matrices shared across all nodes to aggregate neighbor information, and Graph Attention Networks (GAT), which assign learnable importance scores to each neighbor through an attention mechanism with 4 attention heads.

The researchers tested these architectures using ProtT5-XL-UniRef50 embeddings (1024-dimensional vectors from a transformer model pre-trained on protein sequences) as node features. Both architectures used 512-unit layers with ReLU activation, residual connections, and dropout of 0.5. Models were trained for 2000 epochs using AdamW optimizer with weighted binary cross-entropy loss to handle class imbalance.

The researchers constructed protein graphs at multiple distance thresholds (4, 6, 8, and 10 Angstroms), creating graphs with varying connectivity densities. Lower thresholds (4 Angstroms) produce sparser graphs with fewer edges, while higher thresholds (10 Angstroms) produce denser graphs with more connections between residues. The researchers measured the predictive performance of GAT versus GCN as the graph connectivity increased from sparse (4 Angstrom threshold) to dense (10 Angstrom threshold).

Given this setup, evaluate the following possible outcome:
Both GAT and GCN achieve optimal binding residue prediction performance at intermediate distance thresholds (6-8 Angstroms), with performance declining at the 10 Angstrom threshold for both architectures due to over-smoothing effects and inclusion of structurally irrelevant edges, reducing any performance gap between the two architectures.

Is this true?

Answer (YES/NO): NO